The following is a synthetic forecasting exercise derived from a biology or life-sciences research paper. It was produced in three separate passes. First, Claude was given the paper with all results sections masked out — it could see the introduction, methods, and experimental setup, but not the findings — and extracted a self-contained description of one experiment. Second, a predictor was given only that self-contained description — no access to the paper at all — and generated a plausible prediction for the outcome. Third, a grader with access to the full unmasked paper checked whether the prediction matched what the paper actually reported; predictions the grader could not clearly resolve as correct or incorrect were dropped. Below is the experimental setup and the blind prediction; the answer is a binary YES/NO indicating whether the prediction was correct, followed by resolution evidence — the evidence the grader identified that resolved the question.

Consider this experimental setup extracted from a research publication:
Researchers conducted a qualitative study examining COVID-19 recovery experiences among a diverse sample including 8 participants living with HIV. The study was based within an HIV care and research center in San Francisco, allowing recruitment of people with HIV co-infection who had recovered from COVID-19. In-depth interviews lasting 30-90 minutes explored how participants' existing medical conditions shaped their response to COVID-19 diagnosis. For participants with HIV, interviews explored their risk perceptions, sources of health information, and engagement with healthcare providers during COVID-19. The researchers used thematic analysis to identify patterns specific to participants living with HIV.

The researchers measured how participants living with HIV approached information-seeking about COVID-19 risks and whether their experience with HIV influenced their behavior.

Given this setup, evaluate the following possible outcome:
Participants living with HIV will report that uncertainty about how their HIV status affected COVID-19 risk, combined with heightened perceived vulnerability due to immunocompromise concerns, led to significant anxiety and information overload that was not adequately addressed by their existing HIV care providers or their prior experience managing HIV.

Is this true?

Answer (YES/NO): NO